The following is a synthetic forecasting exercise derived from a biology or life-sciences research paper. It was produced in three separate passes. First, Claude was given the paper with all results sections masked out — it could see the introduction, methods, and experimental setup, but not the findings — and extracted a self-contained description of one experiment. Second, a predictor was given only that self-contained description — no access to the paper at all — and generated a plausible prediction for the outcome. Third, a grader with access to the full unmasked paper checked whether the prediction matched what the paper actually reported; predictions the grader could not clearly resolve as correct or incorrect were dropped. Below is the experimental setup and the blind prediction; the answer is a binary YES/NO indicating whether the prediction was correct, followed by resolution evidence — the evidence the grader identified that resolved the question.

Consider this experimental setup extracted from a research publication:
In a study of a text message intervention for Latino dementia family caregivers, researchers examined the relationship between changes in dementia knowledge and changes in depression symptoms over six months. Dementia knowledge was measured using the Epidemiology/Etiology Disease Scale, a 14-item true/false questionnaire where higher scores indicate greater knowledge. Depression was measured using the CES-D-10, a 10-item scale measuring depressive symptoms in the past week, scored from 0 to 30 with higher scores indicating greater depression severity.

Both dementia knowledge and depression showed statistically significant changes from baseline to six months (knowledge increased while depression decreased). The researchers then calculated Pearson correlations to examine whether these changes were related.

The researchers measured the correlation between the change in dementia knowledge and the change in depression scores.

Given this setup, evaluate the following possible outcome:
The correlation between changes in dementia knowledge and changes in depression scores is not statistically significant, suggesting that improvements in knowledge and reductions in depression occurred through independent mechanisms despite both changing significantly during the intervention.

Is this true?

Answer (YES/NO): NO